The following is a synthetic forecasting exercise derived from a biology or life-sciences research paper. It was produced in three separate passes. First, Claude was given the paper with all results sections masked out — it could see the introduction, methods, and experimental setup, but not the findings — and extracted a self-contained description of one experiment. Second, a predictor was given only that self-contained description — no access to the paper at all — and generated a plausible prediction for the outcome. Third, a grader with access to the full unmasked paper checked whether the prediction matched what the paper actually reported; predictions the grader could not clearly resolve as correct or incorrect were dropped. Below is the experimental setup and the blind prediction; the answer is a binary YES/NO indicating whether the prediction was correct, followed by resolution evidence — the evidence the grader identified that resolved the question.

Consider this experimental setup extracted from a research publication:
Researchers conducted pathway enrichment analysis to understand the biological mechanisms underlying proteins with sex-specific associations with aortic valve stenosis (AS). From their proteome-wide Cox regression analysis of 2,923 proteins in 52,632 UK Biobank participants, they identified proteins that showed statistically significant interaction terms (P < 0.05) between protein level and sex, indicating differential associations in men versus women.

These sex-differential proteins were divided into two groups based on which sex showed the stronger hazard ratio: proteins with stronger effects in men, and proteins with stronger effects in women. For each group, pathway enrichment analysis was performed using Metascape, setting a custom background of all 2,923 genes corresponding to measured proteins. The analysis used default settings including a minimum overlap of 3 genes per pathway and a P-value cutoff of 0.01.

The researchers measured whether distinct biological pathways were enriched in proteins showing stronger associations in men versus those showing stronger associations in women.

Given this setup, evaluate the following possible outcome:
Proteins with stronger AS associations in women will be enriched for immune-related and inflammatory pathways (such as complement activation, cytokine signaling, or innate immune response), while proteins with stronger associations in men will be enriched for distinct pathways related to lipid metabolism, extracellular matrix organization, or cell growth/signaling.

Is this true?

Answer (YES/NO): NO